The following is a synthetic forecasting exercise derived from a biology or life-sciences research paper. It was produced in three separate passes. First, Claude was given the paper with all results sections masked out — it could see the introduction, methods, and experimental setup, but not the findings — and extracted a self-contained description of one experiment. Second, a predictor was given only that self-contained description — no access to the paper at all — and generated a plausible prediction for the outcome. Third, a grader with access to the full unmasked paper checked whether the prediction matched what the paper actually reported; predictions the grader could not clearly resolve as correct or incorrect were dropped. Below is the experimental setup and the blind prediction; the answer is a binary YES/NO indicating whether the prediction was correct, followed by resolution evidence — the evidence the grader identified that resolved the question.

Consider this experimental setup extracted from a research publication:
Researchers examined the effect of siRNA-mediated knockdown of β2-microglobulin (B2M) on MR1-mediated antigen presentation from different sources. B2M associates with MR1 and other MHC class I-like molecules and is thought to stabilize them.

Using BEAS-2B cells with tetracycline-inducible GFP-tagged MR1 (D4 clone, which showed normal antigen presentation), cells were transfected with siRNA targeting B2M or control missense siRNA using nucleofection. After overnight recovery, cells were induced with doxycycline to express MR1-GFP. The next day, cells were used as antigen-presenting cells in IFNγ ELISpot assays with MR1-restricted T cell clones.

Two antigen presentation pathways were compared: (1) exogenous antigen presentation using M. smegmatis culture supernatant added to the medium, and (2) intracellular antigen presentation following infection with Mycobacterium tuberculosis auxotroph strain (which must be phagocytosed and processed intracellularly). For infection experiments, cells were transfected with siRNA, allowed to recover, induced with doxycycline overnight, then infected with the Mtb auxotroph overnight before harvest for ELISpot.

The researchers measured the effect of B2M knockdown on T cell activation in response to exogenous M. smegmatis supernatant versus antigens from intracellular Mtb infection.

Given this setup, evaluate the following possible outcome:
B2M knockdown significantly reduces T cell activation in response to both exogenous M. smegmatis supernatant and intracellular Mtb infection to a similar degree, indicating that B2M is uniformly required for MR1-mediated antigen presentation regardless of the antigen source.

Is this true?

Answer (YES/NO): NO